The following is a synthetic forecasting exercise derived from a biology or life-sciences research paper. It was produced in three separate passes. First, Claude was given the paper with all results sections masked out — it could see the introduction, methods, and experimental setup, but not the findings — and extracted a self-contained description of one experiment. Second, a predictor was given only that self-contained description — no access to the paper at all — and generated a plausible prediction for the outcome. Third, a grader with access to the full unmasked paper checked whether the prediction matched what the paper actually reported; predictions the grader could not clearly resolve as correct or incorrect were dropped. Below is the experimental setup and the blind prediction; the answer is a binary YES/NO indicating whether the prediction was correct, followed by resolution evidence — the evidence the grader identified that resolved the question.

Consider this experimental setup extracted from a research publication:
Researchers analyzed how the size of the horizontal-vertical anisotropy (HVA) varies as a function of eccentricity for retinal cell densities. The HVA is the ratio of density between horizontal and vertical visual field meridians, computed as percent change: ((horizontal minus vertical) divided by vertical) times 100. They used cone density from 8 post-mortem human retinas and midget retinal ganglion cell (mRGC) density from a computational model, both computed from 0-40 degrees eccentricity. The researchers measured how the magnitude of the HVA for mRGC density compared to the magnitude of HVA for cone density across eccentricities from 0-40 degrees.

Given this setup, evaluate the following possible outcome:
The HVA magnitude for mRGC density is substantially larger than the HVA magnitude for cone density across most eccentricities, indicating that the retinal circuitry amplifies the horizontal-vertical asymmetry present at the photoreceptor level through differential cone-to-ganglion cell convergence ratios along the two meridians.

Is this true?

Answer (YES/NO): YES